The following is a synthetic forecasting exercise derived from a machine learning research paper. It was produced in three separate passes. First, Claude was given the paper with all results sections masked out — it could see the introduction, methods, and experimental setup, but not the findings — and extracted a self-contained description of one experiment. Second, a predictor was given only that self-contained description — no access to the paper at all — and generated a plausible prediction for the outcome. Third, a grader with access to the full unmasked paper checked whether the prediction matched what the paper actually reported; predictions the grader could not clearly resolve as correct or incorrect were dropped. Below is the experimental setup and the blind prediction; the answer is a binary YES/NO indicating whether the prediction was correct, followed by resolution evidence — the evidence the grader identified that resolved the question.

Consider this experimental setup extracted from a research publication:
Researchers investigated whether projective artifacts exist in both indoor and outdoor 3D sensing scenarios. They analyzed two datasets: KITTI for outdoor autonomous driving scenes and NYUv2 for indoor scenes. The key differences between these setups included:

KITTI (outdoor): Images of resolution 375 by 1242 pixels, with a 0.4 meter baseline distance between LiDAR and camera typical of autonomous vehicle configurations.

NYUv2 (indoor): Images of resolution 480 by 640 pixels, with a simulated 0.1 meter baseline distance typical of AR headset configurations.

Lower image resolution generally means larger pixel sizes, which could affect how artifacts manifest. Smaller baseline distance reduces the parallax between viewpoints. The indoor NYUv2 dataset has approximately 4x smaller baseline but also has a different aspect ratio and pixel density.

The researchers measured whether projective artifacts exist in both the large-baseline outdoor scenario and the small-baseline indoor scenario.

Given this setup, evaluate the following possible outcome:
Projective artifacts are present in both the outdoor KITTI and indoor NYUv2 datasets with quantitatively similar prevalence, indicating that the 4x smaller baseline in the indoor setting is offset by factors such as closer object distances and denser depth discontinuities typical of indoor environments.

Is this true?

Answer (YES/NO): YES